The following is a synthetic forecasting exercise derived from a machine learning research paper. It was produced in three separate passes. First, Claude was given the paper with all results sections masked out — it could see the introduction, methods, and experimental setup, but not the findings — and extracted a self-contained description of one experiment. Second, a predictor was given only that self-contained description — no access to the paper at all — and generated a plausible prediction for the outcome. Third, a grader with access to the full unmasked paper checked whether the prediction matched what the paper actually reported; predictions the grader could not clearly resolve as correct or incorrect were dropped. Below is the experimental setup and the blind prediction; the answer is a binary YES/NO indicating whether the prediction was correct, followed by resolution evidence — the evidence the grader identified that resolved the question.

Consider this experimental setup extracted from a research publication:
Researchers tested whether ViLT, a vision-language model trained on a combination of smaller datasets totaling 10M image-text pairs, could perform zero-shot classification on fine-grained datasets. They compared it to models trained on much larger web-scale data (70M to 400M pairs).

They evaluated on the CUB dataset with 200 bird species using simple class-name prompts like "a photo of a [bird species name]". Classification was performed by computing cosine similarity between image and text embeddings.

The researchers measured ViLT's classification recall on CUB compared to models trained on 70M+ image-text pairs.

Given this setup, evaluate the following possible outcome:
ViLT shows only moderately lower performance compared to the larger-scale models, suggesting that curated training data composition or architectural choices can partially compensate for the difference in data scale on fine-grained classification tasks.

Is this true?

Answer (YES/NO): NO